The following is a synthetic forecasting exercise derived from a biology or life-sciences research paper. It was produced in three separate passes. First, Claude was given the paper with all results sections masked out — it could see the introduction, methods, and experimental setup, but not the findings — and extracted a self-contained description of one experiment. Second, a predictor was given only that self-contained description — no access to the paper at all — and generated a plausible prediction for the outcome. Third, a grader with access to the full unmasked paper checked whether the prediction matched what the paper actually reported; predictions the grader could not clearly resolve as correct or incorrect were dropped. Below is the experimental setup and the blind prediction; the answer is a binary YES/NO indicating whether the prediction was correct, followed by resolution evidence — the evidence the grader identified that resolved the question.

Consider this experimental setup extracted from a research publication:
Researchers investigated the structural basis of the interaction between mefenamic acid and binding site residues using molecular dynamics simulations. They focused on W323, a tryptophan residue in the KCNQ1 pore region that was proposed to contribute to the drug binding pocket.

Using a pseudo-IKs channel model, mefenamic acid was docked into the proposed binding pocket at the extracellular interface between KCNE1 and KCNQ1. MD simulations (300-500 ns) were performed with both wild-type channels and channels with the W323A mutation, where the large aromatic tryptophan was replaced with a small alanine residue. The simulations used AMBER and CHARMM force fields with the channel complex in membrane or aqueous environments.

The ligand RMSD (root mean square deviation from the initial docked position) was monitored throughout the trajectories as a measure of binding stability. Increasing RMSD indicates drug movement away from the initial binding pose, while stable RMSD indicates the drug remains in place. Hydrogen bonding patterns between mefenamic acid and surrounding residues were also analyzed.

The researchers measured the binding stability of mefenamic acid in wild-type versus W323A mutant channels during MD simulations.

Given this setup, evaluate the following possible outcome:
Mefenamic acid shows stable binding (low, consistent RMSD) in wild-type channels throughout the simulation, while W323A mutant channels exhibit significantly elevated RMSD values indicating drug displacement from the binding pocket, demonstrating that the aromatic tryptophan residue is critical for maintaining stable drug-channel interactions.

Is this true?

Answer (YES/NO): YES